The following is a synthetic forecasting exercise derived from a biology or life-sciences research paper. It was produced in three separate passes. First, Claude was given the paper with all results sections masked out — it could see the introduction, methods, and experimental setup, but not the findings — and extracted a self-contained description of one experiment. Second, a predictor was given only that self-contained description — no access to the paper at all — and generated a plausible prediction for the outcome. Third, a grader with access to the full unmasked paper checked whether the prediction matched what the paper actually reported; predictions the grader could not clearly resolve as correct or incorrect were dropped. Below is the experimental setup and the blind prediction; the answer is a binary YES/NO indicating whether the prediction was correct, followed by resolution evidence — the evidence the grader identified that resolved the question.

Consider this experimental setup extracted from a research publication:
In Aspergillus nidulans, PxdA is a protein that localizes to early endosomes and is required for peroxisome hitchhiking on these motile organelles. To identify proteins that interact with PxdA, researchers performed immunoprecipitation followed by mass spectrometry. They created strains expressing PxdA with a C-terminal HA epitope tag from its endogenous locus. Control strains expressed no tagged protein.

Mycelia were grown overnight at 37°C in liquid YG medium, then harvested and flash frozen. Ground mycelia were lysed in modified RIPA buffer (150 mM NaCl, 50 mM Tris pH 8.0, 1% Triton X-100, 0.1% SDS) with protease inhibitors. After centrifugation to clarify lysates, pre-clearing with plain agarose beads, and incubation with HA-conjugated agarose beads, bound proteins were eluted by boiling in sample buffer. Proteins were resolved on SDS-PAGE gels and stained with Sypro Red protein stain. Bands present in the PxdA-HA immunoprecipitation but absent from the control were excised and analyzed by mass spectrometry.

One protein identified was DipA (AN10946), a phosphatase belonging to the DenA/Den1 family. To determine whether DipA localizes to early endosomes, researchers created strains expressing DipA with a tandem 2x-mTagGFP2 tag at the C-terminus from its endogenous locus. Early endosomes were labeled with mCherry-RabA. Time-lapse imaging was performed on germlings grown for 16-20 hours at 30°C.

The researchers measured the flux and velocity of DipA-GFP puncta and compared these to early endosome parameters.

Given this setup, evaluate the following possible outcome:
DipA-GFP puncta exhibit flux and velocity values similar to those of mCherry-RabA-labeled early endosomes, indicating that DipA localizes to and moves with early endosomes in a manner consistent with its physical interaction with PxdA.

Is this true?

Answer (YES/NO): YES